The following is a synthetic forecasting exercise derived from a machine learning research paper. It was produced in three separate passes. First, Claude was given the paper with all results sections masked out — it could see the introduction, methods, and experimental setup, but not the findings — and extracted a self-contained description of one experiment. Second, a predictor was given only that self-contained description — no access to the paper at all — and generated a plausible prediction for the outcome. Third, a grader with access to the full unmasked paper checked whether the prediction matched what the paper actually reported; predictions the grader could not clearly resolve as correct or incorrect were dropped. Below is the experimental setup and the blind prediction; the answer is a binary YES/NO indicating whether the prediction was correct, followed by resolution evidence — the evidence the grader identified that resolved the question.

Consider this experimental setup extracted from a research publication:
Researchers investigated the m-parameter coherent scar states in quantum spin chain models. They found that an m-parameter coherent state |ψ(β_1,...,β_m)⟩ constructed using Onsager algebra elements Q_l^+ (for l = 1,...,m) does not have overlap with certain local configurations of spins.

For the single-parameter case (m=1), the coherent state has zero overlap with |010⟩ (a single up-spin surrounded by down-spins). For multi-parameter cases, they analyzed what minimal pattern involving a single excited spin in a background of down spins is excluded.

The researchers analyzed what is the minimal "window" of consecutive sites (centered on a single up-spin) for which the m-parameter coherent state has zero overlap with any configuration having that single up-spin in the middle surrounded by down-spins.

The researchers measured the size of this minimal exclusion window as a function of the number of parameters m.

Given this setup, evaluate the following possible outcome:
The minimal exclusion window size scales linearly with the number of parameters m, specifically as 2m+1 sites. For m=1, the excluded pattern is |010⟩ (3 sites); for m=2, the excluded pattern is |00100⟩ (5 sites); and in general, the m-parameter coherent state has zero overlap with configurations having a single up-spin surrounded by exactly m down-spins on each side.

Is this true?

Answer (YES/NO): YES